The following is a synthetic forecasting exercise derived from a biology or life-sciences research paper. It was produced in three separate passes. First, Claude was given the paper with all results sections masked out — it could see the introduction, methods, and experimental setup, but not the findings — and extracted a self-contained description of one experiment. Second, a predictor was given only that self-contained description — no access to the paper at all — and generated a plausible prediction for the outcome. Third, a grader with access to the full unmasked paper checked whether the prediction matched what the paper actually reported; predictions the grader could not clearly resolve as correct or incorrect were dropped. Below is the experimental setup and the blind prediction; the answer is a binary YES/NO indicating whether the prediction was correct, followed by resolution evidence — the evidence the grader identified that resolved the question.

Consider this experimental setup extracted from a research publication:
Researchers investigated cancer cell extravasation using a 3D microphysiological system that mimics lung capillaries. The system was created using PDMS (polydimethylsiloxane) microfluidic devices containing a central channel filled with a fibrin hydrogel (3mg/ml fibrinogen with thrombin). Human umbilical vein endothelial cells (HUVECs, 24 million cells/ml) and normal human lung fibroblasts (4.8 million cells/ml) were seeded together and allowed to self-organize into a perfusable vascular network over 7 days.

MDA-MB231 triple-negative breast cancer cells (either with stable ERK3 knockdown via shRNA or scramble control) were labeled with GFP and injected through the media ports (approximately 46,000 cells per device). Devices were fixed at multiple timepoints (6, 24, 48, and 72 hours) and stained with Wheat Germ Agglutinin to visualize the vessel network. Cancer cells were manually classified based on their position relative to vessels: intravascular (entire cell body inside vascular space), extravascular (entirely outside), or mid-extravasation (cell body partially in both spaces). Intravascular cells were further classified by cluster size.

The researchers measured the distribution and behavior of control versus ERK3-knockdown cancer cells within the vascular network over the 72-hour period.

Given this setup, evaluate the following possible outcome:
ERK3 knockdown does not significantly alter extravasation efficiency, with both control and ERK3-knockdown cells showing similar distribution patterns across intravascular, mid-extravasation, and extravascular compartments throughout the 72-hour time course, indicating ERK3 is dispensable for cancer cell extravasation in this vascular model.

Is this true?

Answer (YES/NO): NO